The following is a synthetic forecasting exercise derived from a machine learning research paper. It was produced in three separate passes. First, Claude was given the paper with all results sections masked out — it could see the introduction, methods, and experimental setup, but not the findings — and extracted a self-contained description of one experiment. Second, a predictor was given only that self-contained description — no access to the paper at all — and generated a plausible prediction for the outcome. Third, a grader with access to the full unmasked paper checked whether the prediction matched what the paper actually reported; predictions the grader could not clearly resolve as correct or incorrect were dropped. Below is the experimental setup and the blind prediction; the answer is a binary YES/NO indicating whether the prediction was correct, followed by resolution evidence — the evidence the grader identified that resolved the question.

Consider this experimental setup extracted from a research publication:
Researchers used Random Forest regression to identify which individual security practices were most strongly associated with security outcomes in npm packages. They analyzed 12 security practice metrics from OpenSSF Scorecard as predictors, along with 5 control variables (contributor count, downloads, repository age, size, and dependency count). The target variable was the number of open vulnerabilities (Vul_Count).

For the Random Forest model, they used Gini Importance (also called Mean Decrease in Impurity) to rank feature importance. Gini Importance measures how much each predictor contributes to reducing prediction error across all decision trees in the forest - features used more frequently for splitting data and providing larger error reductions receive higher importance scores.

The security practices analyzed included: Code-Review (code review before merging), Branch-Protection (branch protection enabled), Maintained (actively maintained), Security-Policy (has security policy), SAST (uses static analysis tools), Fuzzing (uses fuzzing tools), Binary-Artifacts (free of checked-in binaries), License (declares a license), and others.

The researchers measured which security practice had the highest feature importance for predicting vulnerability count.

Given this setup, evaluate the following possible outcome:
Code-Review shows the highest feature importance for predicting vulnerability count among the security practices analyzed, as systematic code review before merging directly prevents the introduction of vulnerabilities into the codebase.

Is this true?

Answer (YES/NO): YES